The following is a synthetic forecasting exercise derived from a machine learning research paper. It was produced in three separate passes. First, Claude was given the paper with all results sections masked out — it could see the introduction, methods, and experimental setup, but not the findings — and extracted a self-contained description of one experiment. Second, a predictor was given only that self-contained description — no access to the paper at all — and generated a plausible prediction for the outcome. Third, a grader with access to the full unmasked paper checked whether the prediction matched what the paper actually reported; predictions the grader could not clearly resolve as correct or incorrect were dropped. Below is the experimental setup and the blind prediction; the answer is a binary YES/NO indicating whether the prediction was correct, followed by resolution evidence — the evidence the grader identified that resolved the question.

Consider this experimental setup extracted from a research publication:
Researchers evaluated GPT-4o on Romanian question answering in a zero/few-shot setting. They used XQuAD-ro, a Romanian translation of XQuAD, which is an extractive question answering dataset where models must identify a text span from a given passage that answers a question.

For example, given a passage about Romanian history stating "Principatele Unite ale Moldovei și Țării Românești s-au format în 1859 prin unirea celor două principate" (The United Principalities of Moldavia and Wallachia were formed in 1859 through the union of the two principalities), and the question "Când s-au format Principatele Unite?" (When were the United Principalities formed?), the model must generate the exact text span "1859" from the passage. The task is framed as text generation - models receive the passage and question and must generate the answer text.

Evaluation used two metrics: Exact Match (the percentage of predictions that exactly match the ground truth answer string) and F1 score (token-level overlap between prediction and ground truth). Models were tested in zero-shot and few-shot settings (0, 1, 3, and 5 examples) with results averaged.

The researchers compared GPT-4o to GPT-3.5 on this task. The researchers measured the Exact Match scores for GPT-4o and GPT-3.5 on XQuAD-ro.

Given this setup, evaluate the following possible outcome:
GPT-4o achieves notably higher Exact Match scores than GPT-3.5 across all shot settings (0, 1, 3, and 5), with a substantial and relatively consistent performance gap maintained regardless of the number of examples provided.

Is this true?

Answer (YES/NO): NO